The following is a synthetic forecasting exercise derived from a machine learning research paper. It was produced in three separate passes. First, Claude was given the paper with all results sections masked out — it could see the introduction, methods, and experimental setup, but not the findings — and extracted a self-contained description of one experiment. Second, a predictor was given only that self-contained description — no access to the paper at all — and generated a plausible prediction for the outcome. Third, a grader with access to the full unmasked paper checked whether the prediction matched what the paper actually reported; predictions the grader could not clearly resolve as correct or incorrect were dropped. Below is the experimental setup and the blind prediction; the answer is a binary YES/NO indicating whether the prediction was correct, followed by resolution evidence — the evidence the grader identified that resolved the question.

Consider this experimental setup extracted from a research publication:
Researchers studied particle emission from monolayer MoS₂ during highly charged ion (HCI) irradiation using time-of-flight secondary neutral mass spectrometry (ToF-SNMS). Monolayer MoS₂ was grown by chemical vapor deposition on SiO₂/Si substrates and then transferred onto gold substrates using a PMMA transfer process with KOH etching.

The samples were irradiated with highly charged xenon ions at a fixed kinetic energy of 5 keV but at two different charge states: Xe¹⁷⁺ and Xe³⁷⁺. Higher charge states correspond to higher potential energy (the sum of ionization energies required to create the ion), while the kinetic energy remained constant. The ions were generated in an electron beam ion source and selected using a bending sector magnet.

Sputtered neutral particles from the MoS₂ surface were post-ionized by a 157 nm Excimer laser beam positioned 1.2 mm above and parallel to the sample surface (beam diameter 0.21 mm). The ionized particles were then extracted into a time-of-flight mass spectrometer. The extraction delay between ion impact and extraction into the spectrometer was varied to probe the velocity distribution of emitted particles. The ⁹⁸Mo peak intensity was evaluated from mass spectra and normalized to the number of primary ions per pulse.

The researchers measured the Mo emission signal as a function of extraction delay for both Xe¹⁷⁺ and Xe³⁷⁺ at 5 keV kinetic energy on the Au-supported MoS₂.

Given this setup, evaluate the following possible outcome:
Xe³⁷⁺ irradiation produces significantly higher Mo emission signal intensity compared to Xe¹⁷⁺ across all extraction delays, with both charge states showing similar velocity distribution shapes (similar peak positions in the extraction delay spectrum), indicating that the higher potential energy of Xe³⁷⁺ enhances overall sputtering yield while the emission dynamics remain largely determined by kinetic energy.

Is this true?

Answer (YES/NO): NO